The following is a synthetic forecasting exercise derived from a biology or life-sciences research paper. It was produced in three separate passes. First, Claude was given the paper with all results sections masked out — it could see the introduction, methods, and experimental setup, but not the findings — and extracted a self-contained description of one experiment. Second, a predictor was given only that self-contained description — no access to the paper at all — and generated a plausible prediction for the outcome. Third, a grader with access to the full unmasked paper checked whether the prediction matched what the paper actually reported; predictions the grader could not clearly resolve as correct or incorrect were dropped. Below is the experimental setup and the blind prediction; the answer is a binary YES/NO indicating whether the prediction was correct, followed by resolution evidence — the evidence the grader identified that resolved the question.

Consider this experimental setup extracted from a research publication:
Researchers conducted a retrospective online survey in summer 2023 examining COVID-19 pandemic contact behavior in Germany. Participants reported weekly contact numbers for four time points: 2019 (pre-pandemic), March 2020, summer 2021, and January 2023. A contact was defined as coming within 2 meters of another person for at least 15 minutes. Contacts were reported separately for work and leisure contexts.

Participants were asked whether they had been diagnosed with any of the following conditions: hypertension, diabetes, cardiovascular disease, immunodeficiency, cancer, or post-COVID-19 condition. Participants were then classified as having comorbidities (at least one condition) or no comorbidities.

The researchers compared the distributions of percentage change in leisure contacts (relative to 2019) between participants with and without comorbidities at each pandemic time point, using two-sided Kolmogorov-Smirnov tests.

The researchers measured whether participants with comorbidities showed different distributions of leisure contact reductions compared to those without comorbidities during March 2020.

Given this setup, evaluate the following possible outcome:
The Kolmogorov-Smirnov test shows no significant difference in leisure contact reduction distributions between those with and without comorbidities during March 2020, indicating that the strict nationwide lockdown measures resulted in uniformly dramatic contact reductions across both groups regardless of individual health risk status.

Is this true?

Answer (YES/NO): YES